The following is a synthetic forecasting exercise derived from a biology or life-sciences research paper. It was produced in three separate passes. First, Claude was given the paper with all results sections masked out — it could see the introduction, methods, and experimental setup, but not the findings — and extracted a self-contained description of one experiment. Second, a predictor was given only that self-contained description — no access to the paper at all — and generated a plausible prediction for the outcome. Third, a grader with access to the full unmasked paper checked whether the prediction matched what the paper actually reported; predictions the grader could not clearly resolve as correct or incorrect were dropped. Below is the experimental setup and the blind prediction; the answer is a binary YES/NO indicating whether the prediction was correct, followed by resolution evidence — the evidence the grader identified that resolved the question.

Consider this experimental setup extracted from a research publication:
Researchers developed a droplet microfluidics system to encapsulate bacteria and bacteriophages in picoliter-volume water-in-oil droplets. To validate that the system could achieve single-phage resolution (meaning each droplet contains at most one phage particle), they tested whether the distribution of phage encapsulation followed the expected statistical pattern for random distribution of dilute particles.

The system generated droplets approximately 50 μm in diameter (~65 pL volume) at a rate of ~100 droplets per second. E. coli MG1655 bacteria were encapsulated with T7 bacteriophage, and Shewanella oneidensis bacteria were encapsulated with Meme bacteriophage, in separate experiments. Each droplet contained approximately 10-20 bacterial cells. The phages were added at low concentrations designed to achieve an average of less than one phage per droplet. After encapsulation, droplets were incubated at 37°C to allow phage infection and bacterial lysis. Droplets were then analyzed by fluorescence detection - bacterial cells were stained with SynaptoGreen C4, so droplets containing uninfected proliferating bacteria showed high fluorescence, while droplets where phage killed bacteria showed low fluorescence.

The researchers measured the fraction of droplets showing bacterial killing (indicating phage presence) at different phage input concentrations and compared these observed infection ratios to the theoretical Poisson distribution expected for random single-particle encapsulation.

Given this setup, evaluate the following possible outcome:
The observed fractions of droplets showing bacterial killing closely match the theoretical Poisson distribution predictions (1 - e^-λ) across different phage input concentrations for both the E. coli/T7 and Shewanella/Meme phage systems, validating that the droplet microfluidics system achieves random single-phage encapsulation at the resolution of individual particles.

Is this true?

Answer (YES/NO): YES